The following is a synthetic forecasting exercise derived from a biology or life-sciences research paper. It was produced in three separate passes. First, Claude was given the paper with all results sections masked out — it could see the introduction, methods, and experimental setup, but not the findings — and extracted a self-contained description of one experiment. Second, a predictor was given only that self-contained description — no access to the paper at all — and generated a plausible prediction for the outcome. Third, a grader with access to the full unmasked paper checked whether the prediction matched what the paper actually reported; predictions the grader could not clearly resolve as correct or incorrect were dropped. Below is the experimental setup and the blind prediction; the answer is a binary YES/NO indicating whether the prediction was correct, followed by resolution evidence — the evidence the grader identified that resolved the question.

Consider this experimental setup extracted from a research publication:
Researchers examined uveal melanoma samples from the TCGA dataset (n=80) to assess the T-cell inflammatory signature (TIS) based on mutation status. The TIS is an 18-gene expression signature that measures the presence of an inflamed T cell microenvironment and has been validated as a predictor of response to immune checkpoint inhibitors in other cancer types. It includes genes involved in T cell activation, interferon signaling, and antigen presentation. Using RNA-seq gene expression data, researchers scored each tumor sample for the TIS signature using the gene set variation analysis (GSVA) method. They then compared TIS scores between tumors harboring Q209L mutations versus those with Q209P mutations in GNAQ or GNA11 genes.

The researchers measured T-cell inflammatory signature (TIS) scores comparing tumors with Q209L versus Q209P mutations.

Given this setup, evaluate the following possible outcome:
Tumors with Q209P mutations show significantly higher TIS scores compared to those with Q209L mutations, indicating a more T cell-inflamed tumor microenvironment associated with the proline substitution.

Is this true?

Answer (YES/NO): NO